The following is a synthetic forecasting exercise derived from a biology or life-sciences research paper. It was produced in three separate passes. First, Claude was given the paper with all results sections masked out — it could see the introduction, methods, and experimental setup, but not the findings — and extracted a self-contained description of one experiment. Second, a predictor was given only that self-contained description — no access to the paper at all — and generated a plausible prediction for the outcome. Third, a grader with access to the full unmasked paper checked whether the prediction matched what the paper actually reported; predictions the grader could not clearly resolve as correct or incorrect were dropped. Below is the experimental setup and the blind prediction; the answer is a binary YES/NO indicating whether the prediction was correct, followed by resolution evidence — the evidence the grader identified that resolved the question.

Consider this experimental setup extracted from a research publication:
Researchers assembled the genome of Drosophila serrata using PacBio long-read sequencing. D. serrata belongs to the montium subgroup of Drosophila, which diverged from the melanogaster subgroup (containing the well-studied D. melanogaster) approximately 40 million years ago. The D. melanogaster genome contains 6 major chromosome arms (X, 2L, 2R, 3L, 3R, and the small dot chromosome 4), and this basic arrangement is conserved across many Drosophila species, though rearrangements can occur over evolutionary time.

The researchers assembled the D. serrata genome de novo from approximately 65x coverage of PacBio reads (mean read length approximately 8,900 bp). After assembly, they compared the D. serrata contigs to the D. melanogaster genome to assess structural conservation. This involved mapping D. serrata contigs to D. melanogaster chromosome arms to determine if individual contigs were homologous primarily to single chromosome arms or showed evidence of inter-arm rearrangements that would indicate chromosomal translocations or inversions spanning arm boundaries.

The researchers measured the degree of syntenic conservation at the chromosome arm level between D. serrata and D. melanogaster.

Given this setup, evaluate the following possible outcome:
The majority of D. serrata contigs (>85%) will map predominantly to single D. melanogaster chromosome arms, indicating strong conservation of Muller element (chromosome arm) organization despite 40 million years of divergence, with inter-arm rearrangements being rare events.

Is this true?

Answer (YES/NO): YES